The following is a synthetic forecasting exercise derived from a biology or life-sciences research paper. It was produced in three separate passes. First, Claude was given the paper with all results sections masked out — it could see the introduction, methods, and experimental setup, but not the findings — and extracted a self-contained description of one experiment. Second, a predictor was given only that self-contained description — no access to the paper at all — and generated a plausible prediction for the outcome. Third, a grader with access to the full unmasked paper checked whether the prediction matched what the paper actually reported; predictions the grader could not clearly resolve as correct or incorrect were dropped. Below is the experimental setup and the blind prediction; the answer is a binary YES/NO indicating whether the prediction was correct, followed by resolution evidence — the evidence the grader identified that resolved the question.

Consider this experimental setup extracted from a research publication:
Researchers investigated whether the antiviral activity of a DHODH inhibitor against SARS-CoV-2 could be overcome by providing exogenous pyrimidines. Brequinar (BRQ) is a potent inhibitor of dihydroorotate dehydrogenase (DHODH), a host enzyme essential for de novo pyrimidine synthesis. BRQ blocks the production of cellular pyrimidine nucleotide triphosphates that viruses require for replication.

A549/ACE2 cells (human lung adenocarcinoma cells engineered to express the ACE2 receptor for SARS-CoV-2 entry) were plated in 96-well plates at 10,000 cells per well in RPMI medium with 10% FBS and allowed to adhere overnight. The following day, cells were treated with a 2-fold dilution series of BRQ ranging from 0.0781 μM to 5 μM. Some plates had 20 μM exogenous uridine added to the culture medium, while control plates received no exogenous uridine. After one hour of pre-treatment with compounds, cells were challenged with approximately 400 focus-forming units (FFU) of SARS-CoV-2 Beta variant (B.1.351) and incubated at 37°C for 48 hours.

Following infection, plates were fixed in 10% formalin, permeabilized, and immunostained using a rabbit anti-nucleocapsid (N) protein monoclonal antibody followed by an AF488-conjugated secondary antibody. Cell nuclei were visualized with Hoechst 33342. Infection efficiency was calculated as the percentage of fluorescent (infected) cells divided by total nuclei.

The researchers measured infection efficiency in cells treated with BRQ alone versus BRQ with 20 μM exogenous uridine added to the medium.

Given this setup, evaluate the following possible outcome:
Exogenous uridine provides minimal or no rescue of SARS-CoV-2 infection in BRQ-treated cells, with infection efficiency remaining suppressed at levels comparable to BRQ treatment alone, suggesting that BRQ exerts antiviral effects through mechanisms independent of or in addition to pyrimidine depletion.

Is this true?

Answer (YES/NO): NO